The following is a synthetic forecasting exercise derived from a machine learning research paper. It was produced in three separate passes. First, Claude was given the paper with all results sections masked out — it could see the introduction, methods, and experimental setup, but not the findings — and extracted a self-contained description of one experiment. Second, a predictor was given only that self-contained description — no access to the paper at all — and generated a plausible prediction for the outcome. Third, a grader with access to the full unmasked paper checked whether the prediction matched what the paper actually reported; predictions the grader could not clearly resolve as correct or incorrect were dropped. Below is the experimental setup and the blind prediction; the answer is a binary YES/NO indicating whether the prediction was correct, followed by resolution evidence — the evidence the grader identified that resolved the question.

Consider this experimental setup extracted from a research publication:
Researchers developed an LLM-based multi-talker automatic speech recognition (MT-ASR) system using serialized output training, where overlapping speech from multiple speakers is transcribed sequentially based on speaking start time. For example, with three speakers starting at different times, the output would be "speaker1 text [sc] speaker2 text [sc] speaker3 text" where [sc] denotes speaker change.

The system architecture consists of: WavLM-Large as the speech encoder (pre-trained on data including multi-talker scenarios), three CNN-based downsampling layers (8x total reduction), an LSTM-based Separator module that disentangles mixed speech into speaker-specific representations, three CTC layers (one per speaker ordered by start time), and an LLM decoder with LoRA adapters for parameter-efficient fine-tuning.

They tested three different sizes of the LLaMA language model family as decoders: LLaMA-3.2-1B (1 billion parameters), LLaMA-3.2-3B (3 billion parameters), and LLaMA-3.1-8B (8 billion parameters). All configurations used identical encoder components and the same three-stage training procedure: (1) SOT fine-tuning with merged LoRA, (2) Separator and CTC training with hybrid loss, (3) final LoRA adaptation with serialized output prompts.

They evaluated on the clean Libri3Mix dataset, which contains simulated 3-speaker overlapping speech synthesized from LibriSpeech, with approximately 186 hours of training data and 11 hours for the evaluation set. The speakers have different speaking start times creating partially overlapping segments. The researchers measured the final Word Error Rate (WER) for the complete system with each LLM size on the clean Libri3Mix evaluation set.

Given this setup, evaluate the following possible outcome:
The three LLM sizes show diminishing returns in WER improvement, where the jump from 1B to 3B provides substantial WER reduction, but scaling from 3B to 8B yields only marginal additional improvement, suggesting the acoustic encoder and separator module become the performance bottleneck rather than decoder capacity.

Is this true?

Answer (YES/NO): NO